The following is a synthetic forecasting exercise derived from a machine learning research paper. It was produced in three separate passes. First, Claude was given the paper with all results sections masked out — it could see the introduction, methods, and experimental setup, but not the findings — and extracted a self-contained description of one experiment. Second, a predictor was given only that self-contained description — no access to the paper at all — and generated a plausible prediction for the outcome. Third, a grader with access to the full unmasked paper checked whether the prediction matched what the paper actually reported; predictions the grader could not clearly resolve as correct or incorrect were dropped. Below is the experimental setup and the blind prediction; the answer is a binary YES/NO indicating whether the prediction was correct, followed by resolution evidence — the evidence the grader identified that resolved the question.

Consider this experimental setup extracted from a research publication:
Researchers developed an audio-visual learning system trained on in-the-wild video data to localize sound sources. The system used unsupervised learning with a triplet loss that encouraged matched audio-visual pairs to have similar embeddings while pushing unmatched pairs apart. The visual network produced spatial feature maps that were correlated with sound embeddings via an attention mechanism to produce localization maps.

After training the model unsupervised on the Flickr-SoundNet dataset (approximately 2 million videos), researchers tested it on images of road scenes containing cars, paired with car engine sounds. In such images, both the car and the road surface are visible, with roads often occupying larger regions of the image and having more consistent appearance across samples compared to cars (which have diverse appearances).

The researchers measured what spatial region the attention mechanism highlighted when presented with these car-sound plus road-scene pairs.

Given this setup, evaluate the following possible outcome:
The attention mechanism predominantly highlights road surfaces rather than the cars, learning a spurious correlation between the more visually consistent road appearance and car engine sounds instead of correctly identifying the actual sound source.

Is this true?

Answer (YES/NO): YES